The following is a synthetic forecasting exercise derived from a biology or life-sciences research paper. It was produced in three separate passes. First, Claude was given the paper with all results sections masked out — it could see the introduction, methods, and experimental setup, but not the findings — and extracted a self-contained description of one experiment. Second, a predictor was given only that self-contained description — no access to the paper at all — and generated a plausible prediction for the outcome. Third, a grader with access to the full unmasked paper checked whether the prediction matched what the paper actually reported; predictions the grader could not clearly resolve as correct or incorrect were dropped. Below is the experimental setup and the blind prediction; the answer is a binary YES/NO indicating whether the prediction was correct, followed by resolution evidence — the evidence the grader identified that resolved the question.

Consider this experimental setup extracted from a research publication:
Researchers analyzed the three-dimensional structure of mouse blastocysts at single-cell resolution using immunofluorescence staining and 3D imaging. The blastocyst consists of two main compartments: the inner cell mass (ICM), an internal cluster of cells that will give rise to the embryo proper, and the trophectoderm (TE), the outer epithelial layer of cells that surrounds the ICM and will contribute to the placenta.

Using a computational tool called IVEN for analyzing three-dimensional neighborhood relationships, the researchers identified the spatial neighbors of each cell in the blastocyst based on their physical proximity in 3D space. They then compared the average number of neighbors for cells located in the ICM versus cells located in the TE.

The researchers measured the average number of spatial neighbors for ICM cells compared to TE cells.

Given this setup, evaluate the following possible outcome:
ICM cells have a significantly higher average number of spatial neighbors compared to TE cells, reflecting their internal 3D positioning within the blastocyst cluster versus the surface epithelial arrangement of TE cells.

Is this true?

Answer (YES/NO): YES